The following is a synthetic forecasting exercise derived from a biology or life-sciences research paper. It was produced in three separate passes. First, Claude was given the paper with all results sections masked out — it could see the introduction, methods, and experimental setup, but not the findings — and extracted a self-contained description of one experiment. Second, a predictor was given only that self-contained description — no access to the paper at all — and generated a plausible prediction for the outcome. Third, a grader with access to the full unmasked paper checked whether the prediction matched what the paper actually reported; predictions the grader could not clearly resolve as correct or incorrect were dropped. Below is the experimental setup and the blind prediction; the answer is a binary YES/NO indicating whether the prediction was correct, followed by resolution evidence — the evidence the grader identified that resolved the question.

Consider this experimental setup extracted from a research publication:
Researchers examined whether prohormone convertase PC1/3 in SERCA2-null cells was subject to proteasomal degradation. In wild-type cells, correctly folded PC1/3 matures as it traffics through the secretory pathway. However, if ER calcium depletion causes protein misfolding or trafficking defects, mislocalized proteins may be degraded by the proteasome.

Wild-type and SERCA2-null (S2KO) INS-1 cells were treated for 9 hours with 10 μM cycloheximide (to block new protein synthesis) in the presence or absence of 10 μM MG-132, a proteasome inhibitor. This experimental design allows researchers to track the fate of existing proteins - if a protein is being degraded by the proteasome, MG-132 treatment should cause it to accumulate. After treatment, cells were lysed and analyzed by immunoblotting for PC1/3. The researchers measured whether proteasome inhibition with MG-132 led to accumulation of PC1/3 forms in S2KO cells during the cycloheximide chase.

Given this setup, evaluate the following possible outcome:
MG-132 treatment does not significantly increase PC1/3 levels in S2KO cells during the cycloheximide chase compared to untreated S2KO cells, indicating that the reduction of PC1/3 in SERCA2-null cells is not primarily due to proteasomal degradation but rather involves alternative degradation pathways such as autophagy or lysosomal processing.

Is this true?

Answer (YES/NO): NO